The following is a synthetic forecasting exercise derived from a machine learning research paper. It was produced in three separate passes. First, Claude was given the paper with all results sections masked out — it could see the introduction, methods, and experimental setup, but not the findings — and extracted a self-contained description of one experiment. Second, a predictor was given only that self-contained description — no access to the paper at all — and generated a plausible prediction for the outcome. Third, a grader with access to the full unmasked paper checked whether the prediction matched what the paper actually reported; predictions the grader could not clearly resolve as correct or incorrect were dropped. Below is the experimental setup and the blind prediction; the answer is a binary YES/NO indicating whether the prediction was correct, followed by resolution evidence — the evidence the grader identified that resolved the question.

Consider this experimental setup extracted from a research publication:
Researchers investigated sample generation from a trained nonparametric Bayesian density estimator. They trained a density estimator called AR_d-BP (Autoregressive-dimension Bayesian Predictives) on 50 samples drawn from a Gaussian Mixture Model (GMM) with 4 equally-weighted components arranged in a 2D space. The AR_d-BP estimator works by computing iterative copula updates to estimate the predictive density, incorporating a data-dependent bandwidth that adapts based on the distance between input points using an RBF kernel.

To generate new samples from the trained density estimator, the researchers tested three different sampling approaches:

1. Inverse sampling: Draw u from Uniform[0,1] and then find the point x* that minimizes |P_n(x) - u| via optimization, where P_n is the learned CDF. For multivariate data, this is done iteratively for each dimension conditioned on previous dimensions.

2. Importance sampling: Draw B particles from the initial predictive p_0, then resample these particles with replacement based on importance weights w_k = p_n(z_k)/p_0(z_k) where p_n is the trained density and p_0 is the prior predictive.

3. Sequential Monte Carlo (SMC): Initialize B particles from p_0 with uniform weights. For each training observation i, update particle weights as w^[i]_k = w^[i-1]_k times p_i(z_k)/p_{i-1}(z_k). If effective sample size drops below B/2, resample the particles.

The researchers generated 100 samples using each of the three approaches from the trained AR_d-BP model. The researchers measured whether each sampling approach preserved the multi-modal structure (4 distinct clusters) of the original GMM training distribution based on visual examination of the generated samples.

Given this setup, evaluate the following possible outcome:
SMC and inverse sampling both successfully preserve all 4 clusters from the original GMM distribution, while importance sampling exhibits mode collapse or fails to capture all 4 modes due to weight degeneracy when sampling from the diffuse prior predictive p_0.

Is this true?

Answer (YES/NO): NO